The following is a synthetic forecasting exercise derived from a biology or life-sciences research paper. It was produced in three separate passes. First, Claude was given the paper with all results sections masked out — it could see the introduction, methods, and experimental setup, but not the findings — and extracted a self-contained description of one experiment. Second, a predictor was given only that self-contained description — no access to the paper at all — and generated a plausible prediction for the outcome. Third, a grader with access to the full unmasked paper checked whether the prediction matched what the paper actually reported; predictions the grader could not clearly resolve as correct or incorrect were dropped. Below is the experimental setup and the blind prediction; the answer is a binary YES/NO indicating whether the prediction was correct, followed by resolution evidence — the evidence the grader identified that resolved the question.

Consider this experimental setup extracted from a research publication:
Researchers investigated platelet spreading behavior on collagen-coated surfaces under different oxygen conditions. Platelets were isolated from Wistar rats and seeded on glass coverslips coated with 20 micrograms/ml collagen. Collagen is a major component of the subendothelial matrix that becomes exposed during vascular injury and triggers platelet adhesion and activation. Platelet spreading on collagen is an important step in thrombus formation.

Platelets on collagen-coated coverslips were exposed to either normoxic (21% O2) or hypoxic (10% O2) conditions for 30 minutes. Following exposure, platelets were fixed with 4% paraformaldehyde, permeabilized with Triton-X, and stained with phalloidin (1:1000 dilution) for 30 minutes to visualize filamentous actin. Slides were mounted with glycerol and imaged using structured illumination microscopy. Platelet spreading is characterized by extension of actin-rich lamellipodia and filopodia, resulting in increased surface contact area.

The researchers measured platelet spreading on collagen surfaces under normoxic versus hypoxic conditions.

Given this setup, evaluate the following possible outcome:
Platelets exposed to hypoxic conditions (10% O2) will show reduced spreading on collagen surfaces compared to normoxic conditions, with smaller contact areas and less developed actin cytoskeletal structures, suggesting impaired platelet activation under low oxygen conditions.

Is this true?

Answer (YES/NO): NO